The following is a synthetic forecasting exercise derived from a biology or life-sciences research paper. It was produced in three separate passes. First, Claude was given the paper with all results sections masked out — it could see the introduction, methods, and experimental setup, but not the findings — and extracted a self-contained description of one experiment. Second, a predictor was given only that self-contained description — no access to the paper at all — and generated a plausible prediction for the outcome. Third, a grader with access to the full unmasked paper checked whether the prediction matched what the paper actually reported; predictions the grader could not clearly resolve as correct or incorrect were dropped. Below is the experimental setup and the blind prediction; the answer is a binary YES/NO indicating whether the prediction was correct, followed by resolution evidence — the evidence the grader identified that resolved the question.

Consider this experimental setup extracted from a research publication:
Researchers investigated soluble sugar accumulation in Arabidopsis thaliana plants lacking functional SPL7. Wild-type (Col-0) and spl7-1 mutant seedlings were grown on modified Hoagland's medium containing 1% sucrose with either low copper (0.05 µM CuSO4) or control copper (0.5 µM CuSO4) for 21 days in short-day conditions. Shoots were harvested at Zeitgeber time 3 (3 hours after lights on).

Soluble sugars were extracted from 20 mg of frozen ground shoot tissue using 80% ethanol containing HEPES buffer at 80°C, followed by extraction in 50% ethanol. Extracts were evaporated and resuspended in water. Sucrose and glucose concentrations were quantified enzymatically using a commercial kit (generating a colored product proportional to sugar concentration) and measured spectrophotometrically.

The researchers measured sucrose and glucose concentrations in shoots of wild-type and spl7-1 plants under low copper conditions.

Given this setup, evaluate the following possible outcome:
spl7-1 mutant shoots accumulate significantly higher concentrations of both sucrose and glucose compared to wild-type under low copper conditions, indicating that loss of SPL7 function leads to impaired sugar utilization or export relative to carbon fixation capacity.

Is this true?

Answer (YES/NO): YES